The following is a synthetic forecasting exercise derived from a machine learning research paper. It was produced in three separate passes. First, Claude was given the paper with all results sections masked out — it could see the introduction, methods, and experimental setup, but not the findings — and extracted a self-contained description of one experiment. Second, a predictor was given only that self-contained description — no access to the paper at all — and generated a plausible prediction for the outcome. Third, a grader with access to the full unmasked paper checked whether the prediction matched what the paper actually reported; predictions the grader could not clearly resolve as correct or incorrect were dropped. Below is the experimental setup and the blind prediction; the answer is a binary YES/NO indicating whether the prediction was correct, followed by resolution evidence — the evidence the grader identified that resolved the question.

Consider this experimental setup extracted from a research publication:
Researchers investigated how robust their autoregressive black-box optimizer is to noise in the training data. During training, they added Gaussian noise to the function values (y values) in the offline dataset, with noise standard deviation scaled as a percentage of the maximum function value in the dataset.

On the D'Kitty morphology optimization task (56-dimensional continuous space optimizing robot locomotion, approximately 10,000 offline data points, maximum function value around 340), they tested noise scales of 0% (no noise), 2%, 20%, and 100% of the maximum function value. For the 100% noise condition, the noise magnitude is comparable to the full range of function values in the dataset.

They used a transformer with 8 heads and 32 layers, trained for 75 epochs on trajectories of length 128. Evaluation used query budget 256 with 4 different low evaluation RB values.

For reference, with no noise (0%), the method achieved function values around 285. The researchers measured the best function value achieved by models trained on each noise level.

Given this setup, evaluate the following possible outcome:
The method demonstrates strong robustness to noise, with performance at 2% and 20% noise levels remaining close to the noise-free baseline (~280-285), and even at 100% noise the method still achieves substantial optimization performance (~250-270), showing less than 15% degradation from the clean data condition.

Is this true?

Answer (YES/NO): NO